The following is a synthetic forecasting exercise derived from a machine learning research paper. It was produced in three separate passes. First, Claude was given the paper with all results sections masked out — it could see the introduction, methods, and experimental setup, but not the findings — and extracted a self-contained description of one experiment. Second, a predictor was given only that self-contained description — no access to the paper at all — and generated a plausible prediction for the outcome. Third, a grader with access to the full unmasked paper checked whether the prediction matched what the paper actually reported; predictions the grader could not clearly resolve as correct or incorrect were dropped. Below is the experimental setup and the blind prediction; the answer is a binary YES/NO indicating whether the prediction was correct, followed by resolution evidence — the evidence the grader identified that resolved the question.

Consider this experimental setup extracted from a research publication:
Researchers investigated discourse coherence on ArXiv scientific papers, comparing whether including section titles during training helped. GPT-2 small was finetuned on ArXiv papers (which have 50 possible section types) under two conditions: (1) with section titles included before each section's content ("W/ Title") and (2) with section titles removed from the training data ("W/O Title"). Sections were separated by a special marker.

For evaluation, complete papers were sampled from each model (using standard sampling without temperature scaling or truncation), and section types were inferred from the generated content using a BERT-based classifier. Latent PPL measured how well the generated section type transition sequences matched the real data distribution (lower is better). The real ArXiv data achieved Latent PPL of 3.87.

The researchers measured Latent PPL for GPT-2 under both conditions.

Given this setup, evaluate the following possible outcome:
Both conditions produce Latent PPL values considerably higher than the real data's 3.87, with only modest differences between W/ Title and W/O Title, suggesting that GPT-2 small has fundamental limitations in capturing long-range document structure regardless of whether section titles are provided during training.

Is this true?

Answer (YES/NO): NO